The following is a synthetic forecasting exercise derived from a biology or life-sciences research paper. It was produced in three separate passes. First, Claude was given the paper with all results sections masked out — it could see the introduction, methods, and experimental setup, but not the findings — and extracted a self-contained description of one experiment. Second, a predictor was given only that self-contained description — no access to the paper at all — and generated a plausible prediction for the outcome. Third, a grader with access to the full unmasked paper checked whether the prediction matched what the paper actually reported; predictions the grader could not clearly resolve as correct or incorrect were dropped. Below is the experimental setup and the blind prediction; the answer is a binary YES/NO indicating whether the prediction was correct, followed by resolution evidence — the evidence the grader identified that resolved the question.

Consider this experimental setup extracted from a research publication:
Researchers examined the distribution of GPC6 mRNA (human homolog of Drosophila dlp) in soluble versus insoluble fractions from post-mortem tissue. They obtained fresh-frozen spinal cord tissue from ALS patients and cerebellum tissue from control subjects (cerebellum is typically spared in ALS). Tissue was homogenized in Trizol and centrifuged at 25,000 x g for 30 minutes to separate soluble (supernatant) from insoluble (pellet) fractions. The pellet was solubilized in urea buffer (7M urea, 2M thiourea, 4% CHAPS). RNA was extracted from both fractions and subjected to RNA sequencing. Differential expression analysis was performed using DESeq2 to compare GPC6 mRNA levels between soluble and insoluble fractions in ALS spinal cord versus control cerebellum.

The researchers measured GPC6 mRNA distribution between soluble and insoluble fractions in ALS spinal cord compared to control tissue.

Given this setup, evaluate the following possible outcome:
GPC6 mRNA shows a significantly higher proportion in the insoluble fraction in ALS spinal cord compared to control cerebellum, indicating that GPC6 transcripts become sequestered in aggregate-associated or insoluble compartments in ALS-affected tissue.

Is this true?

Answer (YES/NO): YES